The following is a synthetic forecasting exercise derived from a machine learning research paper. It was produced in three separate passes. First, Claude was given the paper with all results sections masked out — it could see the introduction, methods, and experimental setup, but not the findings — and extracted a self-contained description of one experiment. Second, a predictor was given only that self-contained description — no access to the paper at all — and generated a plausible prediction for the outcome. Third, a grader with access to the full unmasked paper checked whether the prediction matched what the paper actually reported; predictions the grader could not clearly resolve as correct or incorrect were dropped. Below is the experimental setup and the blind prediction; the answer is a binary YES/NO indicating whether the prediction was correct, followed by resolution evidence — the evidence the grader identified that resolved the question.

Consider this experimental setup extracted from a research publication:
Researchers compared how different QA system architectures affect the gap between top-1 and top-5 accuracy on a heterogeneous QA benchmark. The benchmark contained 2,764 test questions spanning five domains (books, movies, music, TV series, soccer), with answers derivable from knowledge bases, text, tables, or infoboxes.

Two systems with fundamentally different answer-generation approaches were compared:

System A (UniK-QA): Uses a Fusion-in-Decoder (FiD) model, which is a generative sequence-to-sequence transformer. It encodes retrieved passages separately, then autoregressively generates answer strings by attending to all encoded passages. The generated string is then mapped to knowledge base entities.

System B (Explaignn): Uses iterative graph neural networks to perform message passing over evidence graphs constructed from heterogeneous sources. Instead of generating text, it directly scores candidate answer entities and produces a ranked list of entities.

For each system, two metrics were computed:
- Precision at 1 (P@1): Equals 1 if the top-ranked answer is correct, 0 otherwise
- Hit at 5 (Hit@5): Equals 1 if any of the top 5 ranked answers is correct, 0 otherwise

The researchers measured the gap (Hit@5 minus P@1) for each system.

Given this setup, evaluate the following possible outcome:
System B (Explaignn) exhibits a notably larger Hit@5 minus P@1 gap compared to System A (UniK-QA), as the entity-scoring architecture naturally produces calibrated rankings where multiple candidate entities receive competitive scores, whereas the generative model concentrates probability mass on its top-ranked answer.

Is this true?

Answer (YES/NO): YES